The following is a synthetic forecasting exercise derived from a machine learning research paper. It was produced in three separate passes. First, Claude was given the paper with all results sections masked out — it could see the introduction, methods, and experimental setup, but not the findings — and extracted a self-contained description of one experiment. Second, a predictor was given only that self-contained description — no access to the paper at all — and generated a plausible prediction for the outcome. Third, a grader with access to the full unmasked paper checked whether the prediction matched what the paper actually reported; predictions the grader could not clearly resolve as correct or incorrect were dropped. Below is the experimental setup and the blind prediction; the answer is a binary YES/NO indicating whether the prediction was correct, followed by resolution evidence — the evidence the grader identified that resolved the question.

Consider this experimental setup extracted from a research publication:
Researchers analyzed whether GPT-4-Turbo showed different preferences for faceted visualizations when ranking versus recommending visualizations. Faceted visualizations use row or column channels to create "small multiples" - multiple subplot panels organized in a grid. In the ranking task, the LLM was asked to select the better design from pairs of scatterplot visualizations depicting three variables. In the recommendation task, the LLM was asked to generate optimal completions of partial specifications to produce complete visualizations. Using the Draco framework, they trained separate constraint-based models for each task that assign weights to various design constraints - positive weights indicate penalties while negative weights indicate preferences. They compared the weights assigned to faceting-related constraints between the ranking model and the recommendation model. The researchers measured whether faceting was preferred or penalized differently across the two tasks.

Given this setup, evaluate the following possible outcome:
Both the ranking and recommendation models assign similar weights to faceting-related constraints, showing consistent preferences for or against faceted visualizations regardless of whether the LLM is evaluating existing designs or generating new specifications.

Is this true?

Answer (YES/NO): NO